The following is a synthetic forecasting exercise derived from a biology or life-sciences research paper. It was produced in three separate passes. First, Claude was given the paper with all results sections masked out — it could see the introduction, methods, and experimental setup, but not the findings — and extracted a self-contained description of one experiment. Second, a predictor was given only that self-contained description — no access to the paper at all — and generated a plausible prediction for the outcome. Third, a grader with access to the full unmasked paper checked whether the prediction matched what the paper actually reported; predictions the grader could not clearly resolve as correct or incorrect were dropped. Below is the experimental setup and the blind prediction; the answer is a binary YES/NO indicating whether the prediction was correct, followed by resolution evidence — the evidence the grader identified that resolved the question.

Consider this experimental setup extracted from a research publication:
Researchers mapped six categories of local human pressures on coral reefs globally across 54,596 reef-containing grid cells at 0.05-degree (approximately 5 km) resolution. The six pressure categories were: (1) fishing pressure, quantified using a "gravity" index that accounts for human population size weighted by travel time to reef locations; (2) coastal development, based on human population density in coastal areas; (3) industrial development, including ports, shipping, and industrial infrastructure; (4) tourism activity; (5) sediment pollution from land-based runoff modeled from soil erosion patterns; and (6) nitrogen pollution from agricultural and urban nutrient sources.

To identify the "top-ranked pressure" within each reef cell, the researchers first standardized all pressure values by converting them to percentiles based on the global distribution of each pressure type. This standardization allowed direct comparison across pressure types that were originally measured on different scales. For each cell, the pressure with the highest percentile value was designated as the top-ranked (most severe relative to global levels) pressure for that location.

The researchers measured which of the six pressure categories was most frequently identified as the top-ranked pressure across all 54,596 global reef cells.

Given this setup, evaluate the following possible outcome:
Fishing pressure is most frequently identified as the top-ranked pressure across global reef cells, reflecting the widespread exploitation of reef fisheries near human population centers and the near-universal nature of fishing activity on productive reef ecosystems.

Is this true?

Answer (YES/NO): YES